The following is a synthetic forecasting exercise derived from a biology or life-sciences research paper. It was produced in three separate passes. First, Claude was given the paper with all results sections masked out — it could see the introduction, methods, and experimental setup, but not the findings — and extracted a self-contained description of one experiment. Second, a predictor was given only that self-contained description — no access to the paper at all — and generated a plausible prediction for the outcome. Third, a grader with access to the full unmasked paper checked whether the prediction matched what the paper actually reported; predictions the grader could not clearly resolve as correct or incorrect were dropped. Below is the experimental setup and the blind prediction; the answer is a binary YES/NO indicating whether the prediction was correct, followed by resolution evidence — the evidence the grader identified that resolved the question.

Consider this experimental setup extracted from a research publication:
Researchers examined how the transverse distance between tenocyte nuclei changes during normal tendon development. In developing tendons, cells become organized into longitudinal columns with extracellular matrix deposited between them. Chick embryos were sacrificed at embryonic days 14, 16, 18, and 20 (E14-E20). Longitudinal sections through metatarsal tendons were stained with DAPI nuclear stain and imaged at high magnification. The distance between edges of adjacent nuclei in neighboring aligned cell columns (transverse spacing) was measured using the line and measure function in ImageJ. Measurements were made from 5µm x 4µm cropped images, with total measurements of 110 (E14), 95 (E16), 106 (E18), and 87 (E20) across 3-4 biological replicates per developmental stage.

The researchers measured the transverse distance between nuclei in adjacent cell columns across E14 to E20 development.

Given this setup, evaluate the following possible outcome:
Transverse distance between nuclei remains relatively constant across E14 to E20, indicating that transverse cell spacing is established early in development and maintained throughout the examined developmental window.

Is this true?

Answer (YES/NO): NO